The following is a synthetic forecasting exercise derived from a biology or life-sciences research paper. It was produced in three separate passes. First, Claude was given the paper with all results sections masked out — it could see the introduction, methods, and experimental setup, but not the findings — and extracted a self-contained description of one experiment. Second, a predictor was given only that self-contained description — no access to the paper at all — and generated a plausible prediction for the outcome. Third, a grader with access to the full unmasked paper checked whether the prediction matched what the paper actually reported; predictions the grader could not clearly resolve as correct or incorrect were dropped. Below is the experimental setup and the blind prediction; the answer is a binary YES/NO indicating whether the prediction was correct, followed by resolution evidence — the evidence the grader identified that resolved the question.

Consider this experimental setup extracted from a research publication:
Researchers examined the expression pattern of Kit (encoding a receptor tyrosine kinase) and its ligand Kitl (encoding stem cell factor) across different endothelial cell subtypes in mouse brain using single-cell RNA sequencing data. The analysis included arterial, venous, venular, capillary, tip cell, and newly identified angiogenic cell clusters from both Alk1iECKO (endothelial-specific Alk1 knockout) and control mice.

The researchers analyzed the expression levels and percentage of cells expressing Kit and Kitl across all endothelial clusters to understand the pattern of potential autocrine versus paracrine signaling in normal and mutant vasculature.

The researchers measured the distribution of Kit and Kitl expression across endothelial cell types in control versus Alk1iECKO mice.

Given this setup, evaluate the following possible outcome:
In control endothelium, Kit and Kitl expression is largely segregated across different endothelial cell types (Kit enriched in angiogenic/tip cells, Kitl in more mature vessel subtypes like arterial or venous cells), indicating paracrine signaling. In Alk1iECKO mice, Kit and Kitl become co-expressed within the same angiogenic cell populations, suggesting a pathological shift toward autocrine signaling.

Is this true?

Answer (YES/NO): YES